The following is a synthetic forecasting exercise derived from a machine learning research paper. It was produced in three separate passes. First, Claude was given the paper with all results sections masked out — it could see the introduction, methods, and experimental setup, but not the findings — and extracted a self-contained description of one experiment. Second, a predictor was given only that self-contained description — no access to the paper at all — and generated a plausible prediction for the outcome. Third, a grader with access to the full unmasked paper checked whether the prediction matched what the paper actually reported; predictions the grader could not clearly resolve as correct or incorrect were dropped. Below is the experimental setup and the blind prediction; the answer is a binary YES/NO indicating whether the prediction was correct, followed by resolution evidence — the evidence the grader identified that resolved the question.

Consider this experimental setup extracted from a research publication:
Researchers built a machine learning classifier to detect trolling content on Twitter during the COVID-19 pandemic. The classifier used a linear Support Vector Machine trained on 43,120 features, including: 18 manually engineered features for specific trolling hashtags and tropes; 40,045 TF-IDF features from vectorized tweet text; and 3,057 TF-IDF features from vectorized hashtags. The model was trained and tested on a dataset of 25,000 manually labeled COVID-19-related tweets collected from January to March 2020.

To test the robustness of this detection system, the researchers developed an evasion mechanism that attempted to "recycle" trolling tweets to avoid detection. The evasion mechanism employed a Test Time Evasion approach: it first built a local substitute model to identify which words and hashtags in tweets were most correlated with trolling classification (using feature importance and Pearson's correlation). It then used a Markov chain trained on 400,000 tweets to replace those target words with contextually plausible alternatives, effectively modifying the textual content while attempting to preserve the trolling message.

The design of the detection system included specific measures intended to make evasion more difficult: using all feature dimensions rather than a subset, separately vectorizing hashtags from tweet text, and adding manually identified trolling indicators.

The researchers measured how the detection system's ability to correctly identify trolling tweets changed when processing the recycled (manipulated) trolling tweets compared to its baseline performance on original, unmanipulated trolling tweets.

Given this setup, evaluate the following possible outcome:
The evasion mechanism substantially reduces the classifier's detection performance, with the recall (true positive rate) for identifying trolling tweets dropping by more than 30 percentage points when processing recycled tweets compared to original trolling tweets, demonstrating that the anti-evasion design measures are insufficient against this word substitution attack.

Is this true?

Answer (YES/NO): NO